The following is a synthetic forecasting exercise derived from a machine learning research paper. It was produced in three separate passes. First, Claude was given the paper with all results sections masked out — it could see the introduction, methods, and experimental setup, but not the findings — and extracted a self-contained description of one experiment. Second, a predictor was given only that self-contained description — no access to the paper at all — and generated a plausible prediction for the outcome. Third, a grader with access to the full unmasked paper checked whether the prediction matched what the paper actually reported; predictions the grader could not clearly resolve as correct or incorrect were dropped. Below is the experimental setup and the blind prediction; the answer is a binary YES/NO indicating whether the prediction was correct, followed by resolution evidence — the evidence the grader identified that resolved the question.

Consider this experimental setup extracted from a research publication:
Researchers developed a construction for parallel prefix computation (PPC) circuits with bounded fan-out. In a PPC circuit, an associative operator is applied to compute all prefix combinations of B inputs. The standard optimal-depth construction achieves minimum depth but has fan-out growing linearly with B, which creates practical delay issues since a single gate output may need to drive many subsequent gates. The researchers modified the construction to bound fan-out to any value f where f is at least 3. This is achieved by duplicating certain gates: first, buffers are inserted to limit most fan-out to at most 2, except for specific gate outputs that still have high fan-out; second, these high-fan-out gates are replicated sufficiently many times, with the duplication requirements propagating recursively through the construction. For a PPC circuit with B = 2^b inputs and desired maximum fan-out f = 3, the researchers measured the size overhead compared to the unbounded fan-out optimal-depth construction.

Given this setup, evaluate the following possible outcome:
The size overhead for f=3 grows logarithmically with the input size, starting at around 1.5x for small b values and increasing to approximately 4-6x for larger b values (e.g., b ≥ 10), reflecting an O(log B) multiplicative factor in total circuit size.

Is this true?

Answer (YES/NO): NO